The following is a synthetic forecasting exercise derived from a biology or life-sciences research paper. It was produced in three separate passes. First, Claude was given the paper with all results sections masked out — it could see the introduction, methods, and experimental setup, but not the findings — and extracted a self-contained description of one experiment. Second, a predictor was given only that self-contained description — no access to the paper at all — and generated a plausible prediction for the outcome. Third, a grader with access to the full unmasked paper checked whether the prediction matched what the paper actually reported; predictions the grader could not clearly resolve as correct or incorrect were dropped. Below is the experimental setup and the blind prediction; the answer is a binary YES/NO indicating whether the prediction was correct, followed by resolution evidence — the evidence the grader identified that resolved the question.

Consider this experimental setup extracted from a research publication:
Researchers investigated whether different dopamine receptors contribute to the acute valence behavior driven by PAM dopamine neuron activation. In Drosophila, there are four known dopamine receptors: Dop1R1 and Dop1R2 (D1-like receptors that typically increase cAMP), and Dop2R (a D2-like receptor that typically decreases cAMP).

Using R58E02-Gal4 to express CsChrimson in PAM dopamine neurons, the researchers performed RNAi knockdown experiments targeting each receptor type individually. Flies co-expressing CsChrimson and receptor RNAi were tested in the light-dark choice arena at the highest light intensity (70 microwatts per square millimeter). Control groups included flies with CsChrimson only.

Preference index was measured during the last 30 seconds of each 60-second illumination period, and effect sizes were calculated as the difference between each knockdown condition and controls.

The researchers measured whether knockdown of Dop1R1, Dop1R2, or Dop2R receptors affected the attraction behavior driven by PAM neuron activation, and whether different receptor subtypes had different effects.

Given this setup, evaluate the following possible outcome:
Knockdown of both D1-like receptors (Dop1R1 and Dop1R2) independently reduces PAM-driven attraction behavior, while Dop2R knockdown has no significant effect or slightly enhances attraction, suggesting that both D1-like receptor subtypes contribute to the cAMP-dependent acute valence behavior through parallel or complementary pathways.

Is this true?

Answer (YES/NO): NO